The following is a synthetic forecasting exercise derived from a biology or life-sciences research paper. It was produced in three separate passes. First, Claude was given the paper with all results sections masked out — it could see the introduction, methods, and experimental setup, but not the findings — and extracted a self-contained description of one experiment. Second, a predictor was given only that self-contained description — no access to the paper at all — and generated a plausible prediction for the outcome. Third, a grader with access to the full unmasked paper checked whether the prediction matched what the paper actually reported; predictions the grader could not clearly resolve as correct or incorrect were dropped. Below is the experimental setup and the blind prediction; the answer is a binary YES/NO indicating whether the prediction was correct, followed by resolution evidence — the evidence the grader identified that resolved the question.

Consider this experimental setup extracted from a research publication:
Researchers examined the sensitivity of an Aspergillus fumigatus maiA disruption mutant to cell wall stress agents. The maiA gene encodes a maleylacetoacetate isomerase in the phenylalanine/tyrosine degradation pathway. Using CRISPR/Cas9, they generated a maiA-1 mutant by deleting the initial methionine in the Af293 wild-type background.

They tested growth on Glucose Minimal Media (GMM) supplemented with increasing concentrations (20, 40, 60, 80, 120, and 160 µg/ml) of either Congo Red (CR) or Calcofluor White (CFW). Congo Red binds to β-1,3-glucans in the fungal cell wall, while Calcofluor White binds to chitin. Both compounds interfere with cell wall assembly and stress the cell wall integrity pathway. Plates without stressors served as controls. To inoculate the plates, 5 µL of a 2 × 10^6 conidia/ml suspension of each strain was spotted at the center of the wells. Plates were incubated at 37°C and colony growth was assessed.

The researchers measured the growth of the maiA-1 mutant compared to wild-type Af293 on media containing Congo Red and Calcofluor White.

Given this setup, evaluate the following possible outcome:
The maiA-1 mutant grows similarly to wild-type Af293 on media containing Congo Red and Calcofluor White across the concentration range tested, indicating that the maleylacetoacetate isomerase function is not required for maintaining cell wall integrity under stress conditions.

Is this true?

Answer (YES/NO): NO